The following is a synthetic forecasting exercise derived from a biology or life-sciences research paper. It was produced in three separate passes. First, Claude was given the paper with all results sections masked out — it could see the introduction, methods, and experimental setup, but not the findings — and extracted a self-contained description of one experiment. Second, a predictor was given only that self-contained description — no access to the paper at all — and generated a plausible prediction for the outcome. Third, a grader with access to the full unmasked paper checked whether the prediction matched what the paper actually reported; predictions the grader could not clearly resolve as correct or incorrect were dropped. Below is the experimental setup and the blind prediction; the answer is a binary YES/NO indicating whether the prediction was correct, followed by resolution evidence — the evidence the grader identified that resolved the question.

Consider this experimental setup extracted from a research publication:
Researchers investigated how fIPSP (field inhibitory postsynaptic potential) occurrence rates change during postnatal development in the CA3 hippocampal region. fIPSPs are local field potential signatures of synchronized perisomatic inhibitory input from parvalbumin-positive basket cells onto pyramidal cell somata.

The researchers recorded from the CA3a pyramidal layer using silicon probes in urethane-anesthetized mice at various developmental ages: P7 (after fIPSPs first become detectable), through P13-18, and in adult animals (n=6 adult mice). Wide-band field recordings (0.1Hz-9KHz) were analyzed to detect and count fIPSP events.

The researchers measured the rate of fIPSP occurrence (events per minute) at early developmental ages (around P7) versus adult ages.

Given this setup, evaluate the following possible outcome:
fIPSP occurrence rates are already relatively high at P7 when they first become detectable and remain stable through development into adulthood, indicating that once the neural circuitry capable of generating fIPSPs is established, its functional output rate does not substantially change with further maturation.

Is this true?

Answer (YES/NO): NO